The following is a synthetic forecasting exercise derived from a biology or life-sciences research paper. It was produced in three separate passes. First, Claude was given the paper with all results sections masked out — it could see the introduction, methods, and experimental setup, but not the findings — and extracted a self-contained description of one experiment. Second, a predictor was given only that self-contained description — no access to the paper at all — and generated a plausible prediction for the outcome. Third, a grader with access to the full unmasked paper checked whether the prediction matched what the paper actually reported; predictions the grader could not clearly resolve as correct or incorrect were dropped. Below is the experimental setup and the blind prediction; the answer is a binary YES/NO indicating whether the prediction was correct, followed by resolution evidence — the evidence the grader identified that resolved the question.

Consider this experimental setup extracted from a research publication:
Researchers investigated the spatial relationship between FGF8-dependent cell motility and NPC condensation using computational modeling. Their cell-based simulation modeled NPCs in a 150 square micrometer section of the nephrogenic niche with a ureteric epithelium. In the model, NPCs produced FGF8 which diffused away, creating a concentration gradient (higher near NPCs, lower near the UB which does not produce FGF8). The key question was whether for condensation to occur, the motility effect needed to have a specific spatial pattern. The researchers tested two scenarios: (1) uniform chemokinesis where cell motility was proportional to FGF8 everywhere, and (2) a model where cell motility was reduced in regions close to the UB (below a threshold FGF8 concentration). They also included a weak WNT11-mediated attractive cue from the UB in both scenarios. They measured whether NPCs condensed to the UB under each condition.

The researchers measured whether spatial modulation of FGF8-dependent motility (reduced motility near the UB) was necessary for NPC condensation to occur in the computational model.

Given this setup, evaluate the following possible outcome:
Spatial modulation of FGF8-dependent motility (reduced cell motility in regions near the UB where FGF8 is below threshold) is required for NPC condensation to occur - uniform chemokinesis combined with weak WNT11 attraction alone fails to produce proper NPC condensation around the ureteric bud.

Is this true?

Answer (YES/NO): YES